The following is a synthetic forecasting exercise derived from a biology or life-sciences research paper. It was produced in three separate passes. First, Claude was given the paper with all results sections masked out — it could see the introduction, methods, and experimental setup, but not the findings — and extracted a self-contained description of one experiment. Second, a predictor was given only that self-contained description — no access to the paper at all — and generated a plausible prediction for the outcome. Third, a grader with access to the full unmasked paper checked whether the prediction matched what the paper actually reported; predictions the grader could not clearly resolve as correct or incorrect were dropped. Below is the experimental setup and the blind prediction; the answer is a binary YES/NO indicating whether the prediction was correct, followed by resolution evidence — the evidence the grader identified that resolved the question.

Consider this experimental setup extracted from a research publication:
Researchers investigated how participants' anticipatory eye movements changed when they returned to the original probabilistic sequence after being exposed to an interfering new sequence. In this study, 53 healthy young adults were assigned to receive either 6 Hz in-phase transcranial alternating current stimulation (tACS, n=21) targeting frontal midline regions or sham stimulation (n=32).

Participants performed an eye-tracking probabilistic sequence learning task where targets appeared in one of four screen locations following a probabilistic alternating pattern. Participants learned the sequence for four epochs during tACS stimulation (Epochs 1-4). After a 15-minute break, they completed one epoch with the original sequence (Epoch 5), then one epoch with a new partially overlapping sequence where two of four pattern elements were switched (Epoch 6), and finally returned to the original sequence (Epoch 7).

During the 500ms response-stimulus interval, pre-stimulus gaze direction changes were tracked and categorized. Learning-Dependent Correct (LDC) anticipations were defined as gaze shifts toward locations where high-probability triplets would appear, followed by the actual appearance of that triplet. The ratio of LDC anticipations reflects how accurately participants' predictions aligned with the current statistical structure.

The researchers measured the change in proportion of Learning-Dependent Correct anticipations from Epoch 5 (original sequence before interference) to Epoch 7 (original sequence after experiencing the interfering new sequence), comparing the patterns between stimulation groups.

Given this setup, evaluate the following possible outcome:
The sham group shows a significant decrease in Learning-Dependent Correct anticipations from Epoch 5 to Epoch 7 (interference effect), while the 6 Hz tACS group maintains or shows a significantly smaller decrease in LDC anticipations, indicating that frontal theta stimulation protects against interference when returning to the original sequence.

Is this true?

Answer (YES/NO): NO